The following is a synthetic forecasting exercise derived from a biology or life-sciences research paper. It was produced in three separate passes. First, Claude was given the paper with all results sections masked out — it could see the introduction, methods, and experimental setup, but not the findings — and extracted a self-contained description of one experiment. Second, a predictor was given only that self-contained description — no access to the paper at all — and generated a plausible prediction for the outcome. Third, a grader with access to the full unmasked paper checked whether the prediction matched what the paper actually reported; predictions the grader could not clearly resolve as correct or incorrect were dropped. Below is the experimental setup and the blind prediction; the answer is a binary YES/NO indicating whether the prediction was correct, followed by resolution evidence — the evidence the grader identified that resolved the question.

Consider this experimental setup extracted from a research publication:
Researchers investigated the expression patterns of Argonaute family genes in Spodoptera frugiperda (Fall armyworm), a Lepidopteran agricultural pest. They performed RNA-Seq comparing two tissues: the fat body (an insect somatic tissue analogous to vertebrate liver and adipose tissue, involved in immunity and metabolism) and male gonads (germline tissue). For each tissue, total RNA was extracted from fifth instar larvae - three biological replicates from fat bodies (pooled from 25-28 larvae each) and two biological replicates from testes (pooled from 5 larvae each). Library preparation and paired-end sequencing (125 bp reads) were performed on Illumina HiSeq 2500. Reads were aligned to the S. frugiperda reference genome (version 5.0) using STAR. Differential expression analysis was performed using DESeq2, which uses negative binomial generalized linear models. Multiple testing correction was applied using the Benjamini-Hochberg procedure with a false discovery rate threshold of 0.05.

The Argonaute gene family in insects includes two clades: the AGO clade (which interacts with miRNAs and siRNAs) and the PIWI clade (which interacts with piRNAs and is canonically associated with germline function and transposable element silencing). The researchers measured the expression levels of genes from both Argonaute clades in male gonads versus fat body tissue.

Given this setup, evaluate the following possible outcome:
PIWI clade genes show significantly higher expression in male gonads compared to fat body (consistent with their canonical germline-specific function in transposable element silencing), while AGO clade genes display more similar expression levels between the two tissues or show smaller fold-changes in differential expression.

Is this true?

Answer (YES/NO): NO